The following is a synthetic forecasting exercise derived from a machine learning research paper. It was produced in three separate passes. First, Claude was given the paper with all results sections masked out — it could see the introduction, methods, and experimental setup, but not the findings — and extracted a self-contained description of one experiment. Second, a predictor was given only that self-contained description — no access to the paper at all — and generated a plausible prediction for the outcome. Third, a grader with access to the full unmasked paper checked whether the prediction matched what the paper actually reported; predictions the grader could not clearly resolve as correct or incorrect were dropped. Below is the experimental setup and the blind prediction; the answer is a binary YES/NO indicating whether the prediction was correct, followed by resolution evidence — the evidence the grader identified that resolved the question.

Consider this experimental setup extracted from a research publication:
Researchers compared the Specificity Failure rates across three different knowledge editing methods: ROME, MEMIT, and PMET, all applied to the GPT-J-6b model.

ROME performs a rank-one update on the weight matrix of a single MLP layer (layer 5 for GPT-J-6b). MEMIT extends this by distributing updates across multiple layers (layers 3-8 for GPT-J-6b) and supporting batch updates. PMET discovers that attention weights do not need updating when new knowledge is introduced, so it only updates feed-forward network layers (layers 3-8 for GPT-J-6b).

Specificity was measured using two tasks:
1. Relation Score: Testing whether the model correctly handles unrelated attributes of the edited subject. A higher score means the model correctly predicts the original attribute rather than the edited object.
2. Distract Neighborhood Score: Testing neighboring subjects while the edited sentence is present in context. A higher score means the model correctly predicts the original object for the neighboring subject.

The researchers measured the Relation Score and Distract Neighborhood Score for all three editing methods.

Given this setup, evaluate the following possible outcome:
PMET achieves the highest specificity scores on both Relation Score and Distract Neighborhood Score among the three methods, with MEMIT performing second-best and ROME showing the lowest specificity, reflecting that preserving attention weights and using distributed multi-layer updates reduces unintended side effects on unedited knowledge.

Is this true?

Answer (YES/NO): NO